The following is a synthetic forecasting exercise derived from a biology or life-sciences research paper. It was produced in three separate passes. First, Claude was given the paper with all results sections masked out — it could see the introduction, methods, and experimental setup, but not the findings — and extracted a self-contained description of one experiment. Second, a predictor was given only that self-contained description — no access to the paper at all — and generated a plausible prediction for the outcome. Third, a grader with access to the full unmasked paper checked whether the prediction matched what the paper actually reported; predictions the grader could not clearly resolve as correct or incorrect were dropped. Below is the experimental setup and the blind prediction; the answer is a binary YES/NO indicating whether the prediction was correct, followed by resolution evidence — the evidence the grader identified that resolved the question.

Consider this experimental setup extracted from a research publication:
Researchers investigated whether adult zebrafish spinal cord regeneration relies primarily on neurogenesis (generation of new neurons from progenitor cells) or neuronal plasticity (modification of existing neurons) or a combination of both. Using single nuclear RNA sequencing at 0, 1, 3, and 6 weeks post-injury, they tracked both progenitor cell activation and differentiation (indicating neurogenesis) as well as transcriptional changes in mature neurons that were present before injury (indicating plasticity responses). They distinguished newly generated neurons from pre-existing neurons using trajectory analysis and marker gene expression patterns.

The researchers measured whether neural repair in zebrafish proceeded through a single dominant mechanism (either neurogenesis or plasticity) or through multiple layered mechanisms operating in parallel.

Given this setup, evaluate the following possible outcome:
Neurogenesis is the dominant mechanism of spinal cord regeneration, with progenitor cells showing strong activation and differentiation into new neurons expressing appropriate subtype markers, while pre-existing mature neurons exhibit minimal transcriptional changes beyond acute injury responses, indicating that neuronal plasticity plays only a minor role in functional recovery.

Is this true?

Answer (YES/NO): NO